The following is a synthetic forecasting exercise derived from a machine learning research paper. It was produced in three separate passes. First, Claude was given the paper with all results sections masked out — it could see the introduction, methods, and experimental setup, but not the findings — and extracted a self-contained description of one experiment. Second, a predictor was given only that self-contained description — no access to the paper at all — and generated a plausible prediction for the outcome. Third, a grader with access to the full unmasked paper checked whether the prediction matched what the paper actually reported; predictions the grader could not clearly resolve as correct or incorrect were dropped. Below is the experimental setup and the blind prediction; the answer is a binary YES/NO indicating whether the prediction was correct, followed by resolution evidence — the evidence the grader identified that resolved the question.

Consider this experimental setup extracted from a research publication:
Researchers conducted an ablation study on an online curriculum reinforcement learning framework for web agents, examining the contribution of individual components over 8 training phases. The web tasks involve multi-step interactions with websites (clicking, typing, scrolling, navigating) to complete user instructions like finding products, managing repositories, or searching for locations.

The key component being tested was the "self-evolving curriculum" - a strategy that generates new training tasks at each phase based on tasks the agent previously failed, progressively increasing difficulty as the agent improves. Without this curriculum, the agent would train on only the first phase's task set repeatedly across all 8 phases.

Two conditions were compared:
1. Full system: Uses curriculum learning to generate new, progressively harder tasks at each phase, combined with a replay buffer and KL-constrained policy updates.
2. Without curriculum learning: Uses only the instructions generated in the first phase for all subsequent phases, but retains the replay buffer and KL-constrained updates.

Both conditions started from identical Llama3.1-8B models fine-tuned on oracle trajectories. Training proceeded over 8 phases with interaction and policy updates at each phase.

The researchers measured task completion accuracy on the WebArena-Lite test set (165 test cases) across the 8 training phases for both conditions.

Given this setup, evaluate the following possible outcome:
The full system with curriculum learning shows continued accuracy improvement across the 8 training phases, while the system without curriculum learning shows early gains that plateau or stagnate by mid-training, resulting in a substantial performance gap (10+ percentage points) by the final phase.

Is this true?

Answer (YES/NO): NO